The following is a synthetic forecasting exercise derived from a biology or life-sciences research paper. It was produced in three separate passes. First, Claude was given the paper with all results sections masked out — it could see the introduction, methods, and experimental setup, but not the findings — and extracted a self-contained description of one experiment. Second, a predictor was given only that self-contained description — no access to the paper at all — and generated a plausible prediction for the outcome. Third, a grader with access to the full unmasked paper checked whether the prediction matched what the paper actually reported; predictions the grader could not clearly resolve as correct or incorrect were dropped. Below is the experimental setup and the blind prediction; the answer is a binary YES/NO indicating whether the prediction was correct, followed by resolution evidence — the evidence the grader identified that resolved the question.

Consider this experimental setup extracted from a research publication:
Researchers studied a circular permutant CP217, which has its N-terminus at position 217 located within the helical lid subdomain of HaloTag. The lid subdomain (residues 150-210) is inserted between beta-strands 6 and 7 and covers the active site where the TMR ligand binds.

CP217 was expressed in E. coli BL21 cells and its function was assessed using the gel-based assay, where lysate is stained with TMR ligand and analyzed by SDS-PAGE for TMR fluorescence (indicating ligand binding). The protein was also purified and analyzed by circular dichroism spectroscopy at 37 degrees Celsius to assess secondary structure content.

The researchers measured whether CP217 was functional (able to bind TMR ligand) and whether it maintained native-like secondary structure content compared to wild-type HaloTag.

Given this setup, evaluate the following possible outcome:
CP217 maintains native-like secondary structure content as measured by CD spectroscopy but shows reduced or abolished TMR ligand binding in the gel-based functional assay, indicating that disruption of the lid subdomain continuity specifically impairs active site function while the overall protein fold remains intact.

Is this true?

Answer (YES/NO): NO